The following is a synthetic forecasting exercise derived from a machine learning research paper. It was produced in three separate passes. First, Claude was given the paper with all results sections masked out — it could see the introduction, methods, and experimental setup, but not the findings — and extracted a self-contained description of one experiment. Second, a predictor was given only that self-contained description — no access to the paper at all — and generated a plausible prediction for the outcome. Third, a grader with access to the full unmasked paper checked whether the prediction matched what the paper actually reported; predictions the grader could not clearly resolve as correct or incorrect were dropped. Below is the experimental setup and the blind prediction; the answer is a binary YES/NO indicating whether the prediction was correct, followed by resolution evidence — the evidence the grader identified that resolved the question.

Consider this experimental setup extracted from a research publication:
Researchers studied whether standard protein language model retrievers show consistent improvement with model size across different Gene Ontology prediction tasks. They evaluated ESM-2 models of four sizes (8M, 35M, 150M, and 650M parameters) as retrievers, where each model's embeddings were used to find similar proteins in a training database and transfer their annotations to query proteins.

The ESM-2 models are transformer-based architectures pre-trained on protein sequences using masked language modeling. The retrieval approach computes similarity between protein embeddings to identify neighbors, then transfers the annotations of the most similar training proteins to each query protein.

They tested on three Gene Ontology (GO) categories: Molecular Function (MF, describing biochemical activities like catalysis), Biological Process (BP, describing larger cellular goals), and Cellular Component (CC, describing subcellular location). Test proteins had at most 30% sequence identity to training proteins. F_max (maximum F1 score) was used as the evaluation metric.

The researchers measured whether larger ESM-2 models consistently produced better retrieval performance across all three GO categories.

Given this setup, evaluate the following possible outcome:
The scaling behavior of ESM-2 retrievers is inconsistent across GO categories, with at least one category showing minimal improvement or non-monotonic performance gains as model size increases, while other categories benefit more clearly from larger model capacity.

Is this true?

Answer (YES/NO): YES